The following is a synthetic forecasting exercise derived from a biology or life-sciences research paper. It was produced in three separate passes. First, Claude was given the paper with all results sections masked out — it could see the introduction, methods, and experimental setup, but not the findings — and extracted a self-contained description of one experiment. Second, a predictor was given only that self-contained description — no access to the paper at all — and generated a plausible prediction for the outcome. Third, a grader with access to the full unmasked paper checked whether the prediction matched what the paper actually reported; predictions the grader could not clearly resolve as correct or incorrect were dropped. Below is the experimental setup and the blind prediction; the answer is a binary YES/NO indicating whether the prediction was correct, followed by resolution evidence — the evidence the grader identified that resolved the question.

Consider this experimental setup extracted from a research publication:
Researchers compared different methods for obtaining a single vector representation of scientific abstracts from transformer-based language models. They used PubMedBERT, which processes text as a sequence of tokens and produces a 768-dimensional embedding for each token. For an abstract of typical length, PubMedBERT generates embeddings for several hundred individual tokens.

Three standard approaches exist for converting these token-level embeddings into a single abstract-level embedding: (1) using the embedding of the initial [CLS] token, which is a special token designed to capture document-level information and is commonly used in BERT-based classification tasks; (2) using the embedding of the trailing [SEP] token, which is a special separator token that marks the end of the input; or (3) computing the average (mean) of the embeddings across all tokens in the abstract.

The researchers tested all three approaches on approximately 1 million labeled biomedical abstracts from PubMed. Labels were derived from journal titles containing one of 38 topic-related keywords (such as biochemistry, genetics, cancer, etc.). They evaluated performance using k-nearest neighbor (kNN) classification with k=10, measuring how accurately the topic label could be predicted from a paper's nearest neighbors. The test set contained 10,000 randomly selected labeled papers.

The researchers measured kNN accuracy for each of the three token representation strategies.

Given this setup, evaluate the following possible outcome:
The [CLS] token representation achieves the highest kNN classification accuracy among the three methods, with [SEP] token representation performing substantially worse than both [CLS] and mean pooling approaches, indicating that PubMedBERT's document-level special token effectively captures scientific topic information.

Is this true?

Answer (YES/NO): NO